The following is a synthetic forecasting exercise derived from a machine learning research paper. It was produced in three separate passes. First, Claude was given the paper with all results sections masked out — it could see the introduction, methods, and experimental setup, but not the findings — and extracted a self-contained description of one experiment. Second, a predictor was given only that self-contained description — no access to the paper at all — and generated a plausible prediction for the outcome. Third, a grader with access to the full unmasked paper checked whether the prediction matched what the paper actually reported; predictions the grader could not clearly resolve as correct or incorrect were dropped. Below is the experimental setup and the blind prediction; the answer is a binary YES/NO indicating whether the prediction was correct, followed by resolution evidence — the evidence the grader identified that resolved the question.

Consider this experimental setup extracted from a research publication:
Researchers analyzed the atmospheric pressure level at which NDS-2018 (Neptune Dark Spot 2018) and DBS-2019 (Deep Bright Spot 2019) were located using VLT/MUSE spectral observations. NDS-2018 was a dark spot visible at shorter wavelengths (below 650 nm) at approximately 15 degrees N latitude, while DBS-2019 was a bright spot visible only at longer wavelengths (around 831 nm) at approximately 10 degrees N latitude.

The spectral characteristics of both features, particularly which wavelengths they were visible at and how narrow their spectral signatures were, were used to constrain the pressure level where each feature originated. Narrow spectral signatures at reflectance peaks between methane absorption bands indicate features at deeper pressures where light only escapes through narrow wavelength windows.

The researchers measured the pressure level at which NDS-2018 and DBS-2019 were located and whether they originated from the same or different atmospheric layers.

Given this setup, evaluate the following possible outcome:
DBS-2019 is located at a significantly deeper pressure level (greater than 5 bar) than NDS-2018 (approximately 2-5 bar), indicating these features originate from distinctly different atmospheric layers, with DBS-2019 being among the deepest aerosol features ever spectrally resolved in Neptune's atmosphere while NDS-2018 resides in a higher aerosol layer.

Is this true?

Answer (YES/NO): NO